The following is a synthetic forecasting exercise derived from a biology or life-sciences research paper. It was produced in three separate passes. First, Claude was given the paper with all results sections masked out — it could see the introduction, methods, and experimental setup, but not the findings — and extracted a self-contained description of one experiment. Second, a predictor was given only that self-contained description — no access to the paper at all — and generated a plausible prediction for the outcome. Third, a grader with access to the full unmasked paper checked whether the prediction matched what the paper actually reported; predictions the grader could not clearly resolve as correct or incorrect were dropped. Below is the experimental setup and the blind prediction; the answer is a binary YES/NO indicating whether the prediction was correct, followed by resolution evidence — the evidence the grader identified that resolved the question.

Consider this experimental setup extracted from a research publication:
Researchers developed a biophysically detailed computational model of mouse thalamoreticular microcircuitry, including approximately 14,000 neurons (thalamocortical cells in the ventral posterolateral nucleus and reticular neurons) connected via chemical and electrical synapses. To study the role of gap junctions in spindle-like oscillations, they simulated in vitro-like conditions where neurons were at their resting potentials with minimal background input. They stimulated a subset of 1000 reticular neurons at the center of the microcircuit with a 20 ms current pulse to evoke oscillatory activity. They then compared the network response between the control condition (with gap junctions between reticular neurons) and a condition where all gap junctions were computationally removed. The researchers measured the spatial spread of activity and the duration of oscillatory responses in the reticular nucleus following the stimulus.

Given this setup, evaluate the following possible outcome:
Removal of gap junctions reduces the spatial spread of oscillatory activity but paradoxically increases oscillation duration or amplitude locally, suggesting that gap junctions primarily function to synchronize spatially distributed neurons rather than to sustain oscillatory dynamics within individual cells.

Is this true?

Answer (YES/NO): NO